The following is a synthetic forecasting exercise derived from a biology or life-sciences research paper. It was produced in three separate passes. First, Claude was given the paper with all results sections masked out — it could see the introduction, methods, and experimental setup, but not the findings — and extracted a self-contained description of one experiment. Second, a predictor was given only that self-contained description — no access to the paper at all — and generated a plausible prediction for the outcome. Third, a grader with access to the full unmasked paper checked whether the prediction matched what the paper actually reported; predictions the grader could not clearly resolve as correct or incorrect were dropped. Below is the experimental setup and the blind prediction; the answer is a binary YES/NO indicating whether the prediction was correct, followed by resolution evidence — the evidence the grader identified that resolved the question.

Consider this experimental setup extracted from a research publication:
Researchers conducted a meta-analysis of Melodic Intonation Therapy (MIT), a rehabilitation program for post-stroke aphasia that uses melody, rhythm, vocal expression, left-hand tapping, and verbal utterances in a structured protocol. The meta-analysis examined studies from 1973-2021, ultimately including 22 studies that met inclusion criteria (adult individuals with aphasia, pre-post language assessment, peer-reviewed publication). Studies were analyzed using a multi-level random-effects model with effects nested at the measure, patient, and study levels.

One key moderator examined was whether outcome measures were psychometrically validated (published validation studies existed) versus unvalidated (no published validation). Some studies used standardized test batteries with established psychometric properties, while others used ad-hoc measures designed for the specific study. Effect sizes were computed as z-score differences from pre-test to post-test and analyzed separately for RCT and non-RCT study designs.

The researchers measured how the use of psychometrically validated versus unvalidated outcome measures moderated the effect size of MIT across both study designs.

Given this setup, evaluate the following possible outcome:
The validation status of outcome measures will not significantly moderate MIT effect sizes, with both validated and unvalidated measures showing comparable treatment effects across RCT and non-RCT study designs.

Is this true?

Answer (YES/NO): NO